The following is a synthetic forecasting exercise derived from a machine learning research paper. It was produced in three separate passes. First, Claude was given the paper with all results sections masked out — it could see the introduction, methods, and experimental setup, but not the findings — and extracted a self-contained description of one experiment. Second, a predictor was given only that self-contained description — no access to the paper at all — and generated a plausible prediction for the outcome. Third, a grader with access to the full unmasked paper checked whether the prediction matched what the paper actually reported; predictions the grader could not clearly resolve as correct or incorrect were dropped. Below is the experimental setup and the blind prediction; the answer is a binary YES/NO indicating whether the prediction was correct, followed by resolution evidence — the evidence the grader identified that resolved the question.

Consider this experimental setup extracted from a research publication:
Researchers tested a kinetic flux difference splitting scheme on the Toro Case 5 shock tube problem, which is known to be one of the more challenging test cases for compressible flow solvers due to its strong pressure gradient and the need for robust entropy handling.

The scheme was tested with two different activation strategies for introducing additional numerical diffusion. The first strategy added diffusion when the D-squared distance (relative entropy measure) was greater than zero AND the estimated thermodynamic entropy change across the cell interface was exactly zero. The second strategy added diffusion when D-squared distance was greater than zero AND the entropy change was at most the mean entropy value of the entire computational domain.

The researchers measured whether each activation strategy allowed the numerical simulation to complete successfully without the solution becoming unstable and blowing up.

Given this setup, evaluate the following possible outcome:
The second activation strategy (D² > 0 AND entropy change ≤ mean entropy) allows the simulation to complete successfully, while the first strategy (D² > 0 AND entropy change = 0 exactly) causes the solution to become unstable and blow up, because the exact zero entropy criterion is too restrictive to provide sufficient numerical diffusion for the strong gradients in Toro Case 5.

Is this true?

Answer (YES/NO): YES